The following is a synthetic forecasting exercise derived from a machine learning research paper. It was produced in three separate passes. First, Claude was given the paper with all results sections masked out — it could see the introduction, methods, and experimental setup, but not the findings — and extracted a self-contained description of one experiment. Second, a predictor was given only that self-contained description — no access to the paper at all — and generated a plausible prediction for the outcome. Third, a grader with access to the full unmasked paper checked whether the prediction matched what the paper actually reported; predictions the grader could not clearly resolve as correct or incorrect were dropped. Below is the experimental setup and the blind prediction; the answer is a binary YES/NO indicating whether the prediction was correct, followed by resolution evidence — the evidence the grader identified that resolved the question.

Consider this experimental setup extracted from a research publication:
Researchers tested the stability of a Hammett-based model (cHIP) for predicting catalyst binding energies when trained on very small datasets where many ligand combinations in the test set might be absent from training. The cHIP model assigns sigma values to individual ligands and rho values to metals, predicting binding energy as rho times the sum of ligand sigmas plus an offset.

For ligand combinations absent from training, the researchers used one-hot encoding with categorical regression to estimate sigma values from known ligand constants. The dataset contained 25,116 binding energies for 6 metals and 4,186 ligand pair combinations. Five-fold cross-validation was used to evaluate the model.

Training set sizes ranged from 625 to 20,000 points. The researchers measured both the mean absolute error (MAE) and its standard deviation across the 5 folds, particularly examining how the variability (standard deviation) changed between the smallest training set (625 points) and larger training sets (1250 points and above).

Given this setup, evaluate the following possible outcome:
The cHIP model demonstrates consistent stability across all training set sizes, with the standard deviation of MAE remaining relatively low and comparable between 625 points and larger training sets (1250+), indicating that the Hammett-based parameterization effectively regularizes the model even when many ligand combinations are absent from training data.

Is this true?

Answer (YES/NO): NO